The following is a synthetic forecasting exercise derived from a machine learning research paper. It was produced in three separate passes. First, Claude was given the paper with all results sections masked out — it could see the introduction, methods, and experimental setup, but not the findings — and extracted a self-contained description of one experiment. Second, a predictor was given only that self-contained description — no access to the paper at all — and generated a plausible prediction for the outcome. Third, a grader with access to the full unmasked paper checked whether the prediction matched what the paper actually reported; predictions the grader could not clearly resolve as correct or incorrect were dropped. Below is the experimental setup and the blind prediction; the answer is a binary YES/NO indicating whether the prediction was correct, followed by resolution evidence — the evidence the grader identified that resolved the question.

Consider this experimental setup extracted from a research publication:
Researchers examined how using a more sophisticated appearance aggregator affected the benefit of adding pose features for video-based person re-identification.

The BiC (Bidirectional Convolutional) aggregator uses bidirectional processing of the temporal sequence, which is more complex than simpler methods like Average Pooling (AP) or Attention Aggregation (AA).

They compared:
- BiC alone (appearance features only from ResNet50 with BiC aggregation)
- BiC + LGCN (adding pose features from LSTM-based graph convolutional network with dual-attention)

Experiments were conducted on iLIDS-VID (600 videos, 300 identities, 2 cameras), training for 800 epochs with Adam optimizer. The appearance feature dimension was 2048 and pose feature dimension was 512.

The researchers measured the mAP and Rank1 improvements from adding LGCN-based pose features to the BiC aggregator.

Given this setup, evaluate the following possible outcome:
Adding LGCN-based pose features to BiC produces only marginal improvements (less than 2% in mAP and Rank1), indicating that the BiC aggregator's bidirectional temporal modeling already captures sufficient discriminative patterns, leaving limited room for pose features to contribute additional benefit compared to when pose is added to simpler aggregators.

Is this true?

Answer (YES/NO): YES